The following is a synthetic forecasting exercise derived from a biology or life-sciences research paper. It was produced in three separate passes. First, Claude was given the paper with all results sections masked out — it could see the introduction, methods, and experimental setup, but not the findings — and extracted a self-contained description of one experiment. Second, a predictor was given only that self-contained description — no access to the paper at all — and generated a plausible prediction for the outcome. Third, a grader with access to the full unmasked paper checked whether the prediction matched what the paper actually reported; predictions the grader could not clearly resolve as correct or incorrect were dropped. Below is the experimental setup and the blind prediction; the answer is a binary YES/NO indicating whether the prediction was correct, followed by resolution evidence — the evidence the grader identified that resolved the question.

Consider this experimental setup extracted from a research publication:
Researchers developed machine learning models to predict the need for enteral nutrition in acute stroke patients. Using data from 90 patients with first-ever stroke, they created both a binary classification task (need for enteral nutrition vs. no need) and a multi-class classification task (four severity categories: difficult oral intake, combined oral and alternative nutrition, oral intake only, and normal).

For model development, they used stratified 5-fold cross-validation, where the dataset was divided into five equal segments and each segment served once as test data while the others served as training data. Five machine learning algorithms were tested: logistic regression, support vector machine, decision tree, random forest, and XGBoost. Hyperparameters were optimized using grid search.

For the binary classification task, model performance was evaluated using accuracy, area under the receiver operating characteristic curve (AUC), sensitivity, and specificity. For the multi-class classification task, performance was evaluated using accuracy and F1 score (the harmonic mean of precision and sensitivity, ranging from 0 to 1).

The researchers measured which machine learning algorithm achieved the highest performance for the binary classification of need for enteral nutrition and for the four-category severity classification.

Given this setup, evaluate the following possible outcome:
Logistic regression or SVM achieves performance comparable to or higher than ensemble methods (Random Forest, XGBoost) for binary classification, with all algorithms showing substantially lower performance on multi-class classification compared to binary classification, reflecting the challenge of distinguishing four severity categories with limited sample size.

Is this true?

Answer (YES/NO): YES